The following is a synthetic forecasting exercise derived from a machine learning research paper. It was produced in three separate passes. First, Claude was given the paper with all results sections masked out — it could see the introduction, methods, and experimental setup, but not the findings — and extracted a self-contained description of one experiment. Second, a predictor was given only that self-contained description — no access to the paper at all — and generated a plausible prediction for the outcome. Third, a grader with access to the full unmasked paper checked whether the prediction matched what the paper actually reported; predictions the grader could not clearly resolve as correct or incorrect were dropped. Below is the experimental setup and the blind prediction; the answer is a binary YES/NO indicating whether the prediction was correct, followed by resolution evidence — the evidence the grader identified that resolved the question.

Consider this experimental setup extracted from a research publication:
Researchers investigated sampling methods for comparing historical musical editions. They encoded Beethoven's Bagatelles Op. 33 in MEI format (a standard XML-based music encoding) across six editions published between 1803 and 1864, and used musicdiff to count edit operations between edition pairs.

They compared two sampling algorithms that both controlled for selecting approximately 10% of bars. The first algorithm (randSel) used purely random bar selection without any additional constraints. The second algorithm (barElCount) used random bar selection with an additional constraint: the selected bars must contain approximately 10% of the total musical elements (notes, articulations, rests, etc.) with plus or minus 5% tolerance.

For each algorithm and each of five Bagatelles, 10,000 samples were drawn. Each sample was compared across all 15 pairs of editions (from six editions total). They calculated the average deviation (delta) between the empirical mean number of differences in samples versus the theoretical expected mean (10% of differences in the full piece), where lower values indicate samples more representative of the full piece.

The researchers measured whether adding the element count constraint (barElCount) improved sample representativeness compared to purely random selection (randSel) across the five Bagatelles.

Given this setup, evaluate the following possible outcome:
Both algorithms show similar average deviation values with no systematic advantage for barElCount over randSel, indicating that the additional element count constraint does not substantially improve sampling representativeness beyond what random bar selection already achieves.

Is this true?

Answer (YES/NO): YES